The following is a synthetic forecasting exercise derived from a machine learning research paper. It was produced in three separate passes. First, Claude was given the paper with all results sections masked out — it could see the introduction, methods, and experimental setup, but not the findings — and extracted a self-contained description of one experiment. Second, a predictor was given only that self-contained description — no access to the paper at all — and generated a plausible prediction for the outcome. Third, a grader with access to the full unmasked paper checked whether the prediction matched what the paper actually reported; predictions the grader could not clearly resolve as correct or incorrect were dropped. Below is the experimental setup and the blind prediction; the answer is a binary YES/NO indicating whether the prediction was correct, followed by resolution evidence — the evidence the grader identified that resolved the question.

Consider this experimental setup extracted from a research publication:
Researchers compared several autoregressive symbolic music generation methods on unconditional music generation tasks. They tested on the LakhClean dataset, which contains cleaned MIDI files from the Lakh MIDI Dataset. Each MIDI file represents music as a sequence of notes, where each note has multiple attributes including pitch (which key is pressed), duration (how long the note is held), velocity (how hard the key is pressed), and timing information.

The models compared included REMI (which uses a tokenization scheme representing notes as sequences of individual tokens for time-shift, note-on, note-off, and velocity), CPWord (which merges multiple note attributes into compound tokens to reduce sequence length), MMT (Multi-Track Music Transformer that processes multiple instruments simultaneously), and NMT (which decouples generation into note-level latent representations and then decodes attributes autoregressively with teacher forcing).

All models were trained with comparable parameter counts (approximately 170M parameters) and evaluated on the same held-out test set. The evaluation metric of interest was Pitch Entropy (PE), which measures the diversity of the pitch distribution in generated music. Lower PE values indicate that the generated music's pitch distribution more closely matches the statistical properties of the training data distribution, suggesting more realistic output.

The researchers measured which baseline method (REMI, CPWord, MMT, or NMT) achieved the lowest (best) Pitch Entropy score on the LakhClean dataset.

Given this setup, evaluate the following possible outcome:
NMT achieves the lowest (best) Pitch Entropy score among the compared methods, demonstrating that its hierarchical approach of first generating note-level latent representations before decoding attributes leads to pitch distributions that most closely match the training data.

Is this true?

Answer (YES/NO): NO